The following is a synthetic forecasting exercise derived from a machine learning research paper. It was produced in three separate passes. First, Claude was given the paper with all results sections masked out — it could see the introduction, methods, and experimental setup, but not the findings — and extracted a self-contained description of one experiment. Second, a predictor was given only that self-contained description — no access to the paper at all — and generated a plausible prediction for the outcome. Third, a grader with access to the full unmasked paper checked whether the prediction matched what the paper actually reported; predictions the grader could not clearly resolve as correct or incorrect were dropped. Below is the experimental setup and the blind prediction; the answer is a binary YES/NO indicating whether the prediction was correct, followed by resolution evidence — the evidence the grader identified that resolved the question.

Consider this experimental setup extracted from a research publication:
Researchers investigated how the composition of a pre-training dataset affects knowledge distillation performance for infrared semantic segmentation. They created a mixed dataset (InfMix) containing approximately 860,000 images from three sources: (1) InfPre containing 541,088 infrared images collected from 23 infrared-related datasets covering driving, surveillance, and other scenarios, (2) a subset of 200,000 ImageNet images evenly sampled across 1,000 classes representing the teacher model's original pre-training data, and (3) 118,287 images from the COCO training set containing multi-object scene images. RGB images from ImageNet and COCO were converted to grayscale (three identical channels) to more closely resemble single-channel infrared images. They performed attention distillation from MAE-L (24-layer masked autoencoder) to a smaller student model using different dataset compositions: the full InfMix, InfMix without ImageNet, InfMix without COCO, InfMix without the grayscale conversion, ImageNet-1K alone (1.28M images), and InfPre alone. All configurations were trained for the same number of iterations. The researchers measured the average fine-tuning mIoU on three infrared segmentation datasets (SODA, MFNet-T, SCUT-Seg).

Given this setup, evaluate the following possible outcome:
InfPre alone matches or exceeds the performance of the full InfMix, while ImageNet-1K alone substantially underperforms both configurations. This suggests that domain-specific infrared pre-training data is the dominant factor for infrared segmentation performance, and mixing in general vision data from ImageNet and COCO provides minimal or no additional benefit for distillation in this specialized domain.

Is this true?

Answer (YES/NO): NO